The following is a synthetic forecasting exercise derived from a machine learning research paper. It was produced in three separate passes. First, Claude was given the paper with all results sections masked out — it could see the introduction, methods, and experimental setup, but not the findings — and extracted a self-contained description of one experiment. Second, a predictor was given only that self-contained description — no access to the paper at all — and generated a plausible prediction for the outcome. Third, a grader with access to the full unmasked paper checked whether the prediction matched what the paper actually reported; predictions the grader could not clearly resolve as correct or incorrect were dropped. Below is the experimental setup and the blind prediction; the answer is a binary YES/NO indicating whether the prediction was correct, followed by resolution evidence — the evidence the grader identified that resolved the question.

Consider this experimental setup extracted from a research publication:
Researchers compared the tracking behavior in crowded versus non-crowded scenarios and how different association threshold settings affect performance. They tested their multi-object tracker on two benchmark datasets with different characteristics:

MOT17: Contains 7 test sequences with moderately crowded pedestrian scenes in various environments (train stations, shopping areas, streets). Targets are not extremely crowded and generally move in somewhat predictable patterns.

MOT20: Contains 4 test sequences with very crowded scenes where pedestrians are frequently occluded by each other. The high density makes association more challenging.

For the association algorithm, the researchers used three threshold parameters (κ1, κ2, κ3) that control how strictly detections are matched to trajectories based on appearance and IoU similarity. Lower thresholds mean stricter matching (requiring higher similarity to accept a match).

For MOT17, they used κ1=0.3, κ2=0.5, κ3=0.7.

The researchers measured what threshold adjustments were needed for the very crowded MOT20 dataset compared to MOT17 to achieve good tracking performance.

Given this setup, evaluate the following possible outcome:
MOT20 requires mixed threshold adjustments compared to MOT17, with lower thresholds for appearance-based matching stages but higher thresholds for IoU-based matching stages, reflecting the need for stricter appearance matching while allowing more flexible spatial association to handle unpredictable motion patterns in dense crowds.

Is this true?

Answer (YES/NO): NO